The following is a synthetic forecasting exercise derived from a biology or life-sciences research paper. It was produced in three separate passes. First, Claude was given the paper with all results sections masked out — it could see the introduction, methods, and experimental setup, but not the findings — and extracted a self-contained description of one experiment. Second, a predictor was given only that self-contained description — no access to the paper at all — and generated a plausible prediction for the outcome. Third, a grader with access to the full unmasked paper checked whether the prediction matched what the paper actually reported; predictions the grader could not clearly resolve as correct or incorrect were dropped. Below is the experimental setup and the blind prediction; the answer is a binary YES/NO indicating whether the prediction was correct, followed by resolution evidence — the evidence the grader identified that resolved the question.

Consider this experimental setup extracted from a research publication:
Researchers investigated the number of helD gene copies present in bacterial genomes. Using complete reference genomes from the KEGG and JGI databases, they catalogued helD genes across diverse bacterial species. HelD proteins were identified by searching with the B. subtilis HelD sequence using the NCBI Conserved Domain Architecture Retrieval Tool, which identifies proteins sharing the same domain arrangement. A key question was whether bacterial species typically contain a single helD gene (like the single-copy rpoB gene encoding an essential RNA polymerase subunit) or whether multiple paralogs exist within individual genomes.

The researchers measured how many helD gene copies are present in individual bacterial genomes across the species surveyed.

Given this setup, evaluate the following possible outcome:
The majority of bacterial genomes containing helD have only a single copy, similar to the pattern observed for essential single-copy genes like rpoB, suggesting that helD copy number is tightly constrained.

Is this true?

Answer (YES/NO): NO